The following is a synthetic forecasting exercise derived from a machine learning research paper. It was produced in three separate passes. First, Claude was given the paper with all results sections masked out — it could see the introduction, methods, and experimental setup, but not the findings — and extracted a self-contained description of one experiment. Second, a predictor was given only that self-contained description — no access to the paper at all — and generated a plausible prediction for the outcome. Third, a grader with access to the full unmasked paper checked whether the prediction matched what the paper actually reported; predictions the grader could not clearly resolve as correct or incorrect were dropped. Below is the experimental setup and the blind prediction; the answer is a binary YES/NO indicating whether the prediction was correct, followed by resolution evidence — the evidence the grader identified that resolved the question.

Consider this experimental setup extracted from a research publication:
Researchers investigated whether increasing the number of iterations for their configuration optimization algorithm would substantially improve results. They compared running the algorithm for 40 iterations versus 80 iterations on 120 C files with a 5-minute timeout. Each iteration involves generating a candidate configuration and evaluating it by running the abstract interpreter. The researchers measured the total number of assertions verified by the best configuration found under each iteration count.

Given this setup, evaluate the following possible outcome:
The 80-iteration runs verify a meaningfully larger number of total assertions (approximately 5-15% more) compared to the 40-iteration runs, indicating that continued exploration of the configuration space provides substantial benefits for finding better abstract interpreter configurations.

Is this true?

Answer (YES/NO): NO